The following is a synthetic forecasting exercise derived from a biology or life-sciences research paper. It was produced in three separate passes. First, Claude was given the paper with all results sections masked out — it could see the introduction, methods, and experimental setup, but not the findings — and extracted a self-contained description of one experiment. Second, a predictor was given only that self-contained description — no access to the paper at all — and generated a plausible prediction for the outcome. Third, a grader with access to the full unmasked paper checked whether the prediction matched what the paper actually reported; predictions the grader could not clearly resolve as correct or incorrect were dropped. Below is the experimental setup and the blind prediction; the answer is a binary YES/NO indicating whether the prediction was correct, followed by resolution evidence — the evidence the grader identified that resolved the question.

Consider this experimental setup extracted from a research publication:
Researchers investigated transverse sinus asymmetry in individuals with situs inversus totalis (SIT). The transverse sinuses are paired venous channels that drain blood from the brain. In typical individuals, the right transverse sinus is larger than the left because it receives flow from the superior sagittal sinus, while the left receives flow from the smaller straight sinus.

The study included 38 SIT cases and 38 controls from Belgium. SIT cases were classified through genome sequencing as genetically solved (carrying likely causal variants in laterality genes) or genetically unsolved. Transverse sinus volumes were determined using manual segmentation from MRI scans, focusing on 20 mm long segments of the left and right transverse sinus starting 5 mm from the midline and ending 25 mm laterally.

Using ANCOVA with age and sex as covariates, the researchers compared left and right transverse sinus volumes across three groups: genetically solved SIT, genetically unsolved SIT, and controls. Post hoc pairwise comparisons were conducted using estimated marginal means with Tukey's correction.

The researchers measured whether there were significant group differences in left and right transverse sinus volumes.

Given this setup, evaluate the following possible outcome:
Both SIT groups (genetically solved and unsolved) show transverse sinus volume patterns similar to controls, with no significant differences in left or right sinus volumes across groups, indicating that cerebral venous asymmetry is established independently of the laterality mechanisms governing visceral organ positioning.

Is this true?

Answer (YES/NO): NO